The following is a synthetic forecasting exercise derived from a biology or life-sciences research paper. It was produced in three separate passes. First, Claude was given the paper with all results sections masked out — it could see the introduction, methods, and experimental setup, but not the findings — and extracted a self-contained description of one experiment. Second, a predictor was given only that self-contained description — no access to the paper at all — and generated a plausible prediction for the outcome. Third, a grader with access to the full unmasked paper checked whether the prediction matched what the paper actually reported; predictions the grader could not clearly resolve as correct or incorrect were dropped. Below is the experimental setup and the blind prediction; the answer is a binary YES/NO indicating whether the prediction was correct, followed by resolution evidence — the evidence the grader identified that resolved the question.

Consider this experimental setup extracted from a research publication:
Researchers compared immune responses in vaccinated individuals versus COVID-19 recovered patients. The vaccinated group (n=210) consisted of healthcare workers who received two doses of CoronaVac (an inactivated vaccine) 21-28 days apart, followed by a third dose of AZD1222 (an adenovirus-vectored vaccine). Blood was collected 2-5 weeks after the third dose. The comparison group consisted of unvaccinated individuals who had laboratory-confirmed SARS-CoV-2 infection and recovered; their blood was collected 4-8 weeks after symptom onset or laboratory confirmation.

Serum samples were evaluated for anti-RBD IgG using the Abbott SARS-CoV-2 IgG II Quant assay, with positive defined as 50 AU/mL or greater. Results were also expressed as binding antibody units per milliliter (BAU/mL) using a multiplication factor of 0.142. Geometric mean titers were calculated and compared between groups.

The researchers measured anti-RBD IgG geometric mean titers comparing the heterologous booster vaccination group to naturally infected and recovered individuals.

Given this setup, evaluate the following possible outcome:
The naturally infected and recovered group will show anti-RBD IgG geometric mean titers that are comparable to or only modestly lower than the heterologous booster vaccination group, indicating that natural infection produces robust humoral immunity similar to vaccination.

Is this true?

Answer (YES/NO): NO